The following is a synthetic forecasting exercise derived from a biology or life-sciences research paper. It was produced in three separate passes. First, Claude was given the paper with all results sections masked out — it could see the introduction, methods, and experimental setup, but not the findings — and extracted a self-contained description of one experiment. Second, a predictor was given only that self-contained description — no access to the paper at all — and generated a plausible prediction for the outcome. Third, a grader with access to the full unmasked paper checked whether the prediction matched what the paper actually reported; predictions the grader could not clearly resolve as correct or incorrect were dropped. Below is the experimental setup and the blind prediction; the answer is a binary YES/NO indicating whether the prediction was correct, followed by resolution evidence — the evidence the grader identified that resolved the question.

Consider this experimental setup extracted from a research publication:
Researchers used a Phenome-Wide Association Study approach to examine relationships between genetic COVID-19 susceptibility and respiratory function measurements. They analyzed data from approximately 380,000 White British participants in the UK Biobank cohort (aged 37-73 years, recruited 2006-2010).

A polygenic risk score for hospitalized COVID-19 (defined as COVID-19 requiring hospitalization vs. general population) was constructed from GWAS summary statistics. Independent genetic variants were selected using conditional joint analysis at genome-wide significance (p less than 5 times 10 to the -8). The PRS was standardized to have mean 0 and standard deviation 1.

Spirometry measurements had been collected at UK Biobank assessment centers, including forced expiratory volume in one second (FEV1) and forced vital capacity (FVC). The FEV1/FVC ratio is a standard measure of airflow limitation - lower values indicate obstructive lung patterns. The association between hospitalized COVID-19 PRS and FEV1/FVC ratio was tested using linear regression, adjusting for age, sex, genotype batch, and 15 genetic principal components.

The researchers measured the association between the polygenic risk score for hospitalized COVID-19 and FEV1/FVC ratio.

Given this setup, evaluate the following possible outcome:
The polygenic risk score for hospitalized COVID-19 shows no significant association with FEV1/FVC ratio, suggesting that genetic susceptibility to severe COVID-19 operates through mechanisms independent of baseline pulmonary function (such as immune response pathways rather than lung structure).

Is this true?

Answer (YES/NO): NO